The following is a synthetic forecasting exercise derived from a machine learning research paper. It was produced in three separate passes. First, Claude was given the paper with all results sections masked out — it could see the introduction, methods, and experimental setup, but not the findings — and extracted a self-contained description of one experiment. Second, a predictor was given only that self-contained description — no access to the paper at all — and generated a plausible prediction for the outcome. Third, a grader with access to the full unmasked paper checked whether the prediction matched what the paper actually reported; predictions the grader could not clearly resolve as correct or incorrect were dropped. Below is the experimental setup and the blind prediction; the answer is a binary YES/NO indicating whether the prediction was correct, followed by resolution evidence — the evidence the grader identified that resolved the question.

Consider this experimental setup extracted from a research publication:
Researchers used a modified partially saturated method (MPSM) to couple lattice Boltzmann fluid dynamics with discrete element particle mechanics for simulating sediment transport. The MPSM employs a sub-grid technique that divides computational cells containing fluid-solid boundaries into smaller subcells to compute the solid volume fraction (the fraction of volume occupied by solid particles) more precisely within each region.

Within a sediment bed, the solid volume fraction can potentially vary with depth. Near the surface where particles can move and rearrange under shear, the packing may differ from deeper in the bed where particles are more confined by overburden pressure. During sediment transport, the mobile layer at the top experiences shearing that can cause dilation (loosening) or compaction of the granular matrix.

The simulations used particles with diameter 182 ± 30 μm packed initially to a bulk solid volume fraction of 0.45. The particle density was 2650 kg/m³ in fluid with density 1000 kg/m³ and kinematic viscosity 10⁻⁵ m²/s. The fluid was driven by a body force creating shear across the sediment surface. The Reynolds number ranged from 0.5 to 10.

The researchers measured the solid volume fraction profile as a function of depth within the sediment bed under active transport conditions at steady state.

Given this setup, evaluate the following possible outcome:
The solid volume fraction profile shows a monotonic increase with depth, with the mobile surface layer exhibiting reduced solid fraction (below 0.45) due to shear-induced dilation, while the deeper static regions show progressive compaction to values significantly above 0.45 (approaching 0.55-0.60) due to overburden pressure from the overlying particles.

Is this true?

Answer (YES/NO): NO